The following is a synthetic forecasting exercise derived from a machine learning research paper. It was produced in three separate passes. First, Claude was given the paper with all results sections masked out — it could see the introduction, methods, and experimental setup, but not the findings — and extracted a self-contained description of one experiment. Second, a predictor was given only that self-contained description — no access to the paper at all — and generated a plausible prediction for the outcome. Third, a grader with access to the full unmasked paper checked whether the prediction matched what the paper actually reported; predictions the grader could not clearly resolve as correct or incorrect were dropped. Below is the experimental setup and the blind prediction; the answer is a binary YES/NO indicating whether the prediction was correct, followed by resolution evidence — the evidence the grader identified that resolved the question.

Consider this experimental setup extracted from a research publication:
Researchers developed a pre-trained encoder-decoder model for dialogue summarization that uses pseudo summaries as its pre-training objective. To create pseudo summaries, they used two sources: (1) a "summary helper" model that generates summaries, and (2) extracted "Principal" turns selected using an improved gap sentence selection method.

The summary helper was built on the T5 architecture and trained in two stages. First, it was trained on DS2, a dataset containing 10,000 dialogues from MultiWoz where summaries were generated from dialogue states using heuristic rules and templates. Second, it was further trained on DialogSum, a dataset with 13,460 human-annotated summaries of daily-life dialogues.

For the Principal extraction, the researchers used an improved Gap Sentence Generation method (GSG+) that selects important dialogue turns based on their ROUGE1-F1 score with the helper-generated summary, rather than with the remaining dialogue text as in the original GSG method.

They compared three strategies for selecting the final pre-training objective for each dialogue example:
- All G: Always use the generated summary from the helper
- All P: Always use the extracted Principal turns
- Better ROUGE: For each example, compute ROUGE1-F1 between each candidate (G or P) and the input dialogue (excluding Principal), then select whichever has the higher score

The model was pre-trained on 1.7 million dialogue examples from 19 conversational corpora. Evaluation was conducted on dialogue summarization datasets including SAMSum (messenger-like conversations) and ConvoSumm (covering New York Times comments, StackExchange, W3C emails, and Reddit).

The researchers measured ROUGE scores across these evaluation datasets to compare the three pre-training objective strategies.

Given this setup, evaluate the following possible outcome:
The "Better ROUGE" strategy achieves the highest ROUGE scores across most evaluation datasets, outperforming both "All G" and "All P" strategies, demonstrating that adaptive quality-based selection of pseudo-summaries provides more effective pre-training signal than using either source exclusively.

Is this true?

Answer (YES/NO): YES